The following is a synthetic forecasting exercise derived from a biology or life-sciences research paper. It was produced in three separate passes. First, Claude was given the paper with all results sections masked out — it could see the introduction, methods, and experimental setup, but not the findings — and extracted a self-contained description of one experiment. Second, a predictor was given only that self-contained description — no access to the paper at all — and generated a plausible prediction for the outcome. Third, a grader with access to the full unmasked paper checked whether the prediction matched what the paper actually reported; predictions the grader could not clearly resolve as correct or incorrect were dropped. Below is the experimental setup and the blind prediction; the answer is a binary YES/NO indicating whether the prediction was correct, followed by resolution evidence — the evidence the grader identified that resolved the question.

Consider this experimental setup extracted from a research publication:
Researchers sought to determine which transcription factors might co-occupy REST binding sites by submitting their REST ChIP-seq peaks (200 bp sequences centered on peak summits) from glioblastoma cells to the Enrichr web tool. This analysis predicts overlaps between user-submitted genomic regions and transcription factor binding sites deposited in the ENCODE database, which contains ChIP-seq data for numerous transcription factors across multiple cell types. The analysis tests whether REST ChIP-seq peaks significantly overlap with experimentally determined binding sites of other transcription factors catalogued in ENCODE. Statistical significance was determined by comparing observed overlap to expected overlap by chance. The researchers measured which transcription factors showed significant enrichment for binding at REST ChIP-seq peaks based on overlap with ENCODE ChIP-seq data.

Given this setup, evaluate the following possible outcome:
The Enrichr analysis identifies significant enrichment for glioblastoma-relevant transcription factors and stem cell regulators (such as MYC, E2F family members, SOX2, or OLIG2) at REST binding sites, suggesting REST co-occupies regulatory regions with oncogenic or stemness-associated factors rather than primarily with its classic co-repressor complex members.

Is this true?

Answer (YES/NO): NO